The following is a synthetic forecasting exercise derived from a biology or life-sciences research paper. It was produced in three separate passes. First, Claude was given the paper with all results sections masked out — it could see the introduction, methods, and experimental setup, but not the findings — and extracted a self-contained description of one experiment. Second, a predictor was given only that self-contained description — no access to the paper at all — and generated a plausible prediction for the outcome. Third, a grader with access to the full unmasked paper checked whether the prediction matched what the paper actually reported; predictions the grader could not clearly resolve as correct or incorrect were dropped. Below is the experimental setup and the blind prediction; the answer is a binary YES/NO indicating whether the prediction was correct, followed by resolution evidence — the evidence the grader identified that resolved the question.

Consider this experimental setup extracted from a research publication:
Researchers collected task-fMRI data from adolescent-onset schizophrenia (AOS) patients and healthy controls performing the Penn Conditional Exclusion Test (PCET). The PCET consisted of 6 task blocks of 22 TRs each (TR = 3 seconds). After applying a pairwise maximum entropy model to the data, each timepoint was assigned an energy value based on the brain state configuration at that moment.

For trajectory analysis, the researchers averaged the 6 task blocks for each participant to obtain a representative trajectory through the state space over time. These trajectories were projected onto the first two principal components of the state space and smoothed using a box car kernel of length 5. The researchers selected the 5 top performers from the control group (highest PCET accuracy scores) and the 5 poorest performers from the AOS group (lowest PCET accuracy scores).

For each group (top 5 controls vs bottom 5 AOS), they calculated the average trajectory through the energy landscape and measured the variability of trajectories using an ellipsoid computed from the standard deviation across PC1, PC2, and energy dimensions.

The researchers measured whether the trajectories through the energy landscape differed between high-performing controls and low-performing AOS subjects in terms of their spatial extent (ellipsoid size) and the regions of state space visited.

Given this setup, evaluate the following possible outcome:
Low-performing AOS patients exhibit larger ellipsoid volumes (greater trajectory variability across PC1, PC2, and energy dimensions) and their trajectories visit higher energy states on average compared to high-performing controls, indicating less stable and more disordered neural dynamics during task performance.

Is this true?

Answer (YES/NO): YES